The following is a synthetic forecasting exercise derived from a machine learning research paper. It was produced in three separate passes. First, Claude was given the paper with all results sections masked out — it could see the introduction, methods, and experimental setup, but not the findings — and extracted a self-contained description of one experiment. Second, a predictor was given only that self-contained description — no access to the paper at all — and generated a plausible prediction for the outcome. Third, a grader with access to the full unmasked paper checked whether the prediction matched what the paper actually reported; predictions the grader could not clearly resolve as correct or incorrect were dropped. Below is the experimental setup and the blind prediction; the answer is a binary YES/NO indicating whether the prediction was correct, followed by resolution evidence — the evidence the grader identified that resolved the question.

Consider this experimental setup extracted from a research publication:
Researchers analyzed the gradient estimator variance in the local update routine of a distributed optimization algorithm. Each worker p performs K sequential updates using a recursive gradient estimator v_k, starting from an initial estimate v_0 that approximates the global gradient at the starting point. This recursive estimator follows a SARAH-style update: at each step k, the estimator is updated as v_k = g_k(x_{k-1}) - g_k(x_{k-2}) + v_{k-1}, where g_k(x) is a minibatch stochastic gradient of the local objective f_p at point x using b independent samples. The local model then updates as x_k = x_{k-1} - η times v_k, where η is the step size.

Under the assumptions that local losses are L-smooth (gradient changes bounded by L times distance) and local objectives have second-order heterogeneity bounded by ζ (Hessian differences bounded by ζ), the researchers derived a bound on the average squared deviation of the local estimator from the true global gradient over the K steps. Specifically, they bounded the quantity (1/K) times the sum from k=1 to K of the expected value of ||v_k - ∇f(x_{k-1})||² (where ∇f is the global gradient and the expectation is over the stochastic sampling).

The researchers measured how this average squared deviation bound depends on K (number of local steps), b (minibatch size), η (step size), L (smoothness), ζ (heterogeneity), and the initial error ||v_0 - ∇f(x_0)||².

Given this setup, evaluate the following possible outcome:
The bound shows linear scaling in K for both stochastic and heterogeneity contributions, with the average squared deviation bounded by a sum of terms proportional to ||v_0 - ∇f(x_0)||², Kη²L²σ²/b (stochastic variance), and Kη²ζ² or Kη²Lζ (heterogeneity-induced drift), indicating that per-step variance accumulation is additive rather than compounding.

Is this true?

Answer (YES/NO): NO